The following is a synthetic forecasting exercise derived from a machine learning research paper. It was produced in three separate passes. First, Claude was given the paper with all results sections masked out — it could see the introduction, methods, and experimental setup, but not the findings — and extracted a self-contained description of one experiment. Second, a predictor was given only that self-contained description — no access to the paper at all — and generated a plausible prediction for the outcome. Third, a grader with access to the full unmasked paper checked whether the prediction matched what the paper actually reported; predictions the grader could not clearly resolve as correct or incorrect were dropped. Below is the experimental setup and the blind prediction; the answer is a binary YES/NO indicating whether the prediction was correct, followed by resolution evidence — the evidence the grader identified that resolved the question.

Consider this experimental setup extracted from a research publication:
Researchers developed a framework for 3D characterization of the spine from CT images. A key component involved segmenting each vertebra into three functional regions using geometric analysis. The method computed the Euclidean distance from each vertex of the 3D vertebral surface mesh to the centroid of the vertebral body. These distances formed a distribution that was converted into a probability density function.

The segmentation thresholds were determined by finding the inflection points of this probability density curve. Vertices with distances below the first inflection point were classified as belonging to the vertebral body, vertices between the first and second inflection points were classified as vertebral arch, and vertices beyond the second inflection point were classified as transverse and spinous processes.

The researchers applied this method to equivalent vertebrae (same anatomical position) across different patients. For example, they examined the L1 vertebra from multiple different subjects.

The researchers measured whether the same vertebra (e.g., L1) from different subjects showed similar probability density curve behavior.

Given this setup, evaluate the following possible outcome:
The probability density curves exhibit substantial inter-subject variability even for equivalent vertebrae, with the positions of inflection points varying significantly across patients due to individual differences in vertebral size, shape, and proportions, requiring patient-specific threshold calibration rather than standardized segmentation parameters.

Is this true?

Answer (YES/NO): NO